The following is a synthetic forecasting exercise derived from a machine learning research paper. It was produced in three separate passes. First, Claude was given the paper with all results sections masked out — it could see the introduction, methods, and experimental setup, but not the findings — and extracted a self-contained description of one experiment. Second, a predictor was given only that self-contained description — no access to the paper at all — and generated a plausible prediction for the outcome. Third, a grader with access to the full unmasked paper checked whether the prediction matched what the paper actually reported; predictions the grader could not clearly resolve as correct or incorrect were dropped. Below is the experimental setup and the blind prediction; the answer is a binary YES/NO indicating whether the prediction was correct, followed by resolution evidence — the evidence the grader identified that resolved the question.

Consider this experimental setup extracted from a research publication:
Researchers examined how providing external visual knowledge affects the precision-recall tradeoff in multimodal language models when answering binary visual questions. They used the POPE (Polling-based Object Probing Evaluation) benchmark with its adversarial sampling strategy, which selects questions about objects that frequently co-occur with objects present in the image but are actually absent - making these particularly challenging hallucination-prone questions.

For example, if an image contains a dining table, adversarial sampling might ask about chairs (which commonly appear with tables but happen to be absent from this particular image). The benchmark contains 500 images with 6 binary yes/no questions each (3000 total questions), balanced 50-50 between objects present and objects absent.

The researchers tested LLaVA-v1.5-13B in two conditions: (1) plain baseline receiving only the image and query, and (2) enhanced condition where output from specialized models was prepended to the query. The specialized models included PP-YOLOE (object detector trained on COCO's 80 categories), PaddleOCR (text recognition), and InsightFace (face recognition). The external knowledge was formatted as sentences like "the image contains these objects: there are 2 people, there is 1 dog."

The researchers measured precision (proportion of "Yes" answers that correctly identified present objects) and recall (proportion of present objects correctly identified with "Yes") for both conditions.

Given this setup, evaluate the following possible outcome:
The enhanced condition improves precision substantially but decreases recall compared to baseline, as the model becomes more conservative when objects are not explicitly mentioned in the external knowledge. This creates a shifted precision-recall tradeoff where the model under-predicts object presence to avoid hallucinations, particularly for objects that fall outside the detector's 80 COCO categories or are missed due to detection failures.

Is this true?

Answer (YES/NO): YES